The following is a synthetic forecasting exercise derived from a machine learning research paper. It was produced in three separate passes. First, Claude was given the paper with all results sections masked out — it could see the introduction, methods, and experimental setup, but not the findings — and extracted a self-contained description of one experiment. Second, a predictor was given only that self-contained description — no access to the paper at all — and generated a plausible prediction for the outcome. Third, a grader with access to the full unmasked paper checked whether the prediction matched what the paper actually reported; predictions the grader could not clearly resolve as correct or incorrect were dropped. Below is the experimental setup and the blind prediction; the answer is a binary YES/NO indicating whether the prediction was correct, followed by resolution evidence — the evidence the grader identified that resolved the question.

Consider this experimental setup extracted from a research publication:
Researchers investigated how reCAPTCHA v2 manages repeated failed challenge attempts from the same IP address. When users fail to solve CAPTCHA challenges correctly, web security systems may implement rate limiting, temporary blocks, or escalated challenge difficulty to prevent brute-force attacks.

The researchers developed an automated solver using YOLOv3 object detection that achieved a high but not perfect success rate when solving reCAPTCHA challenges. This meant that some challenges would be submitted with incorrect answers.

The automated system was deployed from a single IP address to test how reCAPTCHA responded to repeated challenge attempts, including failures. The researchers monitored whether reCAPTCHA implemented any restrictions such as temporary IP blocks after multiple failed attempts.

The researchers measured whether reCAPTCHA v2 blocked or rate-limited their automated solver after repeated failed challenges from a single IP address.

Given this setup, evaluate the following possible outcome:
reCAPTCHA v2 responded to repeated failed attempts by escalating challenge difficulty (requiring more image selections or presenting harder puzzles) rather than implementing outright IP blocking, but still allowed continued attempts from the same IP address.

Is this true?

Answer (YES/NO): NO